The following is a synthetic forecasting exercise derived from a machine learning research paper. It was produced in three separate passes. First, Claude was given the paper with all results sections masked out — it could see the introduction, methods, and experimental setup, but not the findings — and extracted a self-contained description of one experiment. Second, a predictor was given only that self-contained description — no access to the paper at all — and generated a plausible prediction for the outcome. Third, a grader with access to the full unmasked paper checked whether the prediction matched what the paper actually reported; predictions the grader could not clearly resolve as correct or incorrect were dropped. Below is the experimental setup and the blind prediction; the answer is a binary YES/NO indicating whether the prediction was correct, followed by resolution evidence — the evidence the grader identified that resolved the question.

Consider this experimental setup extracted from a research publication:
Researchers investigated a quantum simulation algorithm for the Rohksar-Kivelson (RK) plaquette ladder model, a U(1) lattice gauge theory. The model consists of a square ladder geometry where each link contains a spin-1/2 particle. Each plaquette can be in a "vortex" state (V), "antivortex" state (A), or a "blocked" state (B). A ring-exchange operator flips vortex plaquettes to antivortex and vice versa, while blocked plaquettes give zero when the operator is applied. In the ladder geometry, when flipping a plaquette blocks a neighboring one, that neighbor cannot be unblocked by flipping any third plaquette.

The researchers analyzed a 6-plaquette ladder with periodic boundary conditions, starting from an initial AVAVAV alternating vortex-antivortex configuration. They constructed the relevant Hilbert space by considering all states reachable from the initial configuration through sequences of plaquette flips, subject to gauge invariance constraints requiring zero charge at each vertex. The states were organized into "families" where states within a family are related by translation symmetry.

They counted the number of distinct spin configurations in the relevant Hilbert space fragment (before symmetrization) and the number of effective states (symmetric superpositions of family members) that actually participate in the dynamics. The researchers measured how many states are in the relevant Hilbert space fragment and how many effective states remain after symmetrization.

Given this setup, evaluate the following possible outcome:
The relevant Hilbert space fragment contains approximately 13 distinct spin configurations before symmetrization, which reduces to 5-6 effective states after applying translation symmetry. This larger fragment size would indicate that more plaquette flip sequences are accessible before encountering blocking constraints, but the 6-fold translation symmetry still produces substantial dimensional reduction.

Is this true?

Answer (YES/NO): NO